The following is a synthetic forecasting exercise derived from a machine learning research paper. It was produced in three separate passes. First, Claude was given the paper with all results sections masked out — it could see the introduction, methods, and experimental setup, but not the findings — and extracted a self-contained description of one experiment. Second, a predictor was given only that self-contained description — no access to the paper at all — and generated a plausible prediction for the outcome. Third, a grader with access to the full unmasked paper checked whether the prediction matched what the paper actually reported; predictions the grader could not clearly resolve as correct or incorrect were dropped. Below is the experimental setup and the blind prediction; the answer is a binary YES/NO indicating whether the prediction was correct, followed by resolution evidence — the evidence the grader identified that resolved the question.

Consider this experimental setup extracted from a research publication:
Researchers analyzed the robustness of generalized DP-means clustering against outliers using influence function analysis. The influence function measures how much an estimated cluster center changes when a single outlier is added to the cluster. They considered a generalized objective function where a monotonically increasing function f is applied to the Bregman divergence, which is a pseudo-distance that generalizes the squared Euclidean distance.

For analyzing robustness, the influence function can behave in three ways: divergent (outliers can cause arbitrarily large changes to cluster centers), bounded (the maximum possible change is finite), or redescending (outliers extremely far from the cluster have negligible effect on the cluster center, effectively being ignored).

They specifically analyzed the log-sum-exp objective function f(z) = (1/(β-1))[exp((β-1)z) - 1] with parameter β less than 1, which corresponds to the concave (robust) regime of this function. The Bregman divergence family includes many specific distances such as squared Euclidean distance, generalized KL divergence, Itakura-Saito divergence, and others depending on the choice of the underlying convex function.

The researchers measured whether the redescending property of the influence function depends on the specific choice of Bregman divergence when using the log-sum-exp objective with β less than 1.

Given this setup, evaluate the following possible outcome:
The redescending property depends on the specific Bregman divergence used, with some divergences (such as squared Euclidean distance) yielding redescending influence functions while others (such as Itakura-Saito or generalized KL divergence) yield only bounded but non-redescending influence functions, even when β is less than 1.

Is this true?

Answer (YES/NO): NO